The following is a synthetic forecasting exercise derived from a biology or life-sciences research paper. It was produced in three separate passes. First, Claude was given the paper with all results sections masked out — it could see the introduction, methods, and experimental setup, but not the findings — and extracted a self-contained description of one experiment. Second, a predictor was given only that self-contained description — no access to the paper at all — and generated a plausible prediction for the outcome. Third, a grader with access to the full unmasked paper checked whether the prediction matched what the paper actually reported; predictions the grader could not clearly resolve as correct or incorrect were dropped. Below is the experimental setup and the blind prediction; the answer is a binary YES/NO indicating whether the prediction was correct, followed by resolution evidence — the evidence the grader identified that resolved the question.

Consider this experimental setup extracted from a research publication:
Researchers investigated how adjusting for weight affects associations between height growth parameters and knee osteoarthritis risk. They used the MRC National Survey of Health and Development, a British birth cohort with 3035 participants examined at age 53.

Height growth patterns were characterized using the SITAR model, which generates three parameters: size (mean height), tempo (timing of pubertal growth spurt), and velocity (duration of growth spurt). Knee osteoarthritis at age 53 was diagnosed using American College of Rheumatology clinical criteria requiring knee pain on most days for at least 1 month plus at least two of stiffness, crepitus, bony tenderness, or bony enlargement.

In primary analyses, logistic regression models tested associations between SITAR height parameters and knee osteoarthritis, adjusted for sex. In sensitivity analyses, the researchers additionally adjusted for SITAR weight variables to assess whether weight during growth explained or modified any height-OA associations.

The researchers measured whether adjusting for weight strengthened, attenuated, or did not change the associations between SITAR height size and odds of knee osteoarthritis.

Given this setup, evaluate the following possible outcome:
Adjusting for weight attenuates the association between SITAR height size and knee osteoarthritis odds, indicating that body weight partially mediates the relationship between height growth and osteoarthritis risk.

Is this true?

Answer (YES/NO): NO